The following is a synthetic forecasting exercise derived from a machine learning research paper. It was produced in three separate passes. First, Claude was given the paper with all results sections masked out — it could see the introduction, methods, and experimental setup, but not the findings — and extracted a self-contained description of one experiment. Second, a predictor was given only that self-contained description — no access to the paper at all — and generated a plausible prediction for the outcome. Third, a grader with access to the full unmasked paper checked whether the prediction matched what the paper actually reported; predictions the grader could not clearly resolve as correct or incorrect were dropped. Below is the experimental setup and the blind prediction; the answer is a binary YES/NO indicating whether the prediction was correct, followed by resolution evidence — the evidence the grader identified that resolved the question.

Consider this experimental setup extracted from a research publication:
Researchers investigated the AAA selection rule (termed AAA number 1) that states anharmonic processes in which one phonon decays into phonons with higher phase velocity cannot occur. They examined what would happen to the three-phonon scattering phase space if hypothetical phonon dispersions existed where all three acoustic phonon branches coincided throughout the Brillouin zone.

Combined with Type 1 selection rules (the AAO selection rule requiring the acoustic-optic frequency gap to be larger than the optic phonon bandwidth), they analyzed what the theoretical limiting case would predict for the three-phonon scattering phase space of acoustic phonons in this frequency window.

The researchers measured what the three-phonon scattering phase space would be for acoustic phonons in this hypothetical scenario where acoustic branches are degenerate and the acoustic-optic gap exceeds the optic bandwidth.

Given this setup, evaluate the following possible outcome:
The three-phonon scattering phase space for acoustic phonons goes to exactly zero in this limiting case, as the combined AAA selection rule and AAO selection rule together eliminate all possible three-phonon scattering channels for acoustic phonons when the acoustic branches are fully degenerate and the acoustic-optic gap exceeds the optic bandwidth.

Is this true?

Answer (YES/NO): YES